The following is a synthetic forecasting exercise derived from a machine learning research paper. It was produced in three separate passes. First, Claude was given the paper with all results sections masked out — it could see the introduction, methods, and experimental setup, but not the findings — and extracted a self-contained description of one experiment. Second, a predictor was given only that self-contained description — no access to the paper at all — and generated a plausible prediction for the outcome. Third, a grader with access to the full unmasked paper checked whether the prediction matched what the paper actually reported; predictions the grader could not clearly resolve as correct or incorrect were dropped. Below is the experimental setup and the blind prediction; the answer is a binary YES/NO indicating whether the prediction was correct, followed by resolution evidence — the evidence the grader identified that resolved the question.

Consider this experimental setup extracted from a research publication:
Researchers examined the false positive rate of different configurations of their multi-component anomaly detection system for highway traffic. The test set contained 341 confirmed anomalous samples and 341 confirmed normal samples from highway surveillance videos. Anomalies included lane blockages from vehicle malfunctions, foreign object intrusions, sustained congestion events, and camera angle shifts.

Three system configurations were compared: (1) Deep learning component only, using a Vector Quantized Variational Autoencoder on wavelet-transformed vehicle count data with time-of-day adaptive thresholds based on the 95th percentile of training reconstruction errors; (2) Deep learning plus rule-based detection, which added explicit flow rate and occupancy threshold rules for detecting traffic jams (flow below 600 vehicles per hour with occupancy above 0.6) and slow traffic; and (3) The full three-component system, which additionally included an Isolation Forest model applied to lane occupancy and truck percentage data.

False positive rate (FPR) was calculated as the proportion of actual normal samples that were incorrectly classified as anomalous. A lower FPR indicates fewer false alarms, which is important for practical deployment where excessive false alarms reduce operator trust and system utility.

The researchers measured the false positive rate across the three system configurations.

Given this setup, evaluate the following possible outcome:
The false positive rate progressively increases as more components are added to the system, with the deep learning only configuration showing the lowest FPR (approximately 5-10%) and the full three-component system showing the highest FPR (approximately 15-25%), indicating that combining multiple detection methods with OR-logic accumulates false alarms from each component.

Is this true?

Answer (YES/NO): NO